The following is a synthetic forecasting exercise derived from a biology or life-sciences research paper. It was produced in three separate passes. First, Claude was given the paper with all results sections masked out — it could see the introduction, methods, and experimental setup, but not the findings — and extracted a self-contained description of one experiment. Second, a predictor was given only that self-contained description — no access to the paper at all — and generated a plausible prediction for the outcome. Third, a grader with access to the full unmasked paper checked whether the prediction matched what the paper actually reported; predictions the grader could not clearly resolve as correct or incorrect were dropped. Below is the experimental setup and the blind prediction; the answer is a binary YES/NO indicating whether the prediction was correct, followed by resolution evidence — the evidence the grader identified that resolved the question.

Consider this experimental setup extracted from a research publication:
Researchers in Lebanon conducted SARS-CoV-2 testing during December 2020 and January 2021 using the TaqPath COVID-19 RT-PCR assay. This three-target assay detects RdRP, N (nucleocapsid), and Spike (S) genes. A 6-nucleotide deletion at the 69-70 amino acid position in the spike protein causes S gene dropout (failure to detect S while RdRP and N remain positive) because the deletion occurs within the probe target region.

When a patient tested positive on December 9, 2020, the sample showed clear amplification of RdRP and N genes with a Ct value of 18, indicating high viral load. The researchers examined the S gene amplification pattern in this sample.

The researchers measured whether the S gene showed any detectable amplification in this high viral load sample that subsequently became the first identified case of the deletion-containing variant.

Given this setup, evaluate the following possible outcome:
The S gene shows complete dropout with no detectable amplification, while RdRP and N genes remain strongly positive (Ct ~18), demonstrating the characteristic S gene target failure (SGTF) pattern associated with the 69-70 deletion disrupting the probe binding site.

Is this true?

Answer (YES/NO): YES